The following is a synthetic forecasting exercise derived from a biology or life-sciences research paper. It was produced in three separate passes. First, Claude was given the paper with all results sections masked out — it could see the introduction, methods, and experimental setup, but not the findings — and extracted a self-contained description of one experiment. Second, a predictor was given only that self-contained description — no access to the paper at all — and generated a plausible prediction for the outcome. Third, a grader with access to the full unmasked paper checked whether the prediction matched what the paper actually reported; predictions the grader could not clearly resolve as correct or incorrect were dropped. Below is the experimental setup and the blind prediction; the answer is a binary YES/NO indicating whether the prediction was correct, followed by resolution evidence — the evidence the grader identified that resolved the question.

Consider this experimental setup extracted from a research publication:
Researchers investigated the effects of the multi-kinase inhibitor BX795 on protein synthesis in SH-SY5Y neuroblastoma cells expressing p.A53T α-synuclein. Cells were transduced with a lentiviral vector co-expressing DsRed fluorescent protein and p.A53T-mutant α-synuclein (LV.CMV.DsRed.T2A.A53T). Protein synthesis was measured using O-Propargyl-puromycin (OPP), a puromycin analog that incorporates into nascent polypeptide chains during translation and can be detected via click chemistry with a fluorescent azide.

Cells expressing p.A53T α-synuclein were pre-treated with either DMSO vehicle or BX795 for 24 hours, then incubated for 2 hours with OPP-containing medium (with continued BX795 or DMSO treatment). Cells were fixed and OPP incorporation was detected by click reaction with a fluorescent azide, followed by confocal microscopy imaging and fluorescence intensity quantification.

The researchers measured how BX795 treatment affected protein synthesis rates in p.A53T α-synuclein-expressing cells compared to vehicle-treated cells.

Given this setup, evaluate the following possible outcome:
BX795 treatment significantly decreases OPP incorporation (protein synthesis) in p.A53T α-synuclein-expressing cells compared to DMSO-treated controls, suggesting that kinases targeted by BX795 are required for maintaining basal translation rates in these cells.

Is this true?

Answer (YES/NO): YES